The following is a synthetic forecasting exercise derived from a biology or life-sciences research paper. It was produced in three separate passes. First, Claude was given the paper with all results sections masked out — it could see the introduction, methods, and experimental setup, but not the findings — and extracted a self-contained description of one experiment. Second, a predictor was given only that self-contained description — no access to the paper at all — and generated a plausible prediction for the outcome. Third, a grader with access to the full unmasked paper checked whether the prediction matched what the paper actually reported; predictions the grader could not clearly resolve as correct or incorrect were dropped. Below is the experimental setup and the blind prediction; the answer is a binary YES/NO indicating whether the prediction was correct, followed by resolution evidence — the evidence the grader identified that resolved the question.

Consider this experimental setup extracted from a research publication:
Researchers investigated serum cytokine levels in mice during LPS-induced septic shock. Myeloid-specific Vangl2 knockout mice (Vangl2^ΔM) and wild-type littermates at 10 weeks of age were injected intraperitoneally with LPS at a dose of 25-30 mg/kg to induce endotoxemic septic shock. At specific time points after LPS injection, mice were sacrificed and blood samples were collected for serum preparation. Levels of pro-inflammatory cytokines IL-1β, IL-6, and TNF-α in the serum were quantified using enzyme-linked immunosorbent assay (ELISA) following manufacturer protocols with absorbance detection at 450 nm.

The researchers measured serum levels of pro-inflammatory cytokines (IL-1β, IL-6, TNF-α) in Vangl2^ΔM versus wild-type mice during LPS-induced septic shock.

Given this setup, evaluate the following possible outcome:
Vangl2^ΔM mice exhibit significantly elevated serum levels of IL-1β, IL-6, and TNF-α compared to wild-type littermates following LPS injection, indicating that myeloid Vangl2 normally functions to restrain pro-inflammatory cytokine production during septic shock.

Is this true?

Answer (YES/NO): YES